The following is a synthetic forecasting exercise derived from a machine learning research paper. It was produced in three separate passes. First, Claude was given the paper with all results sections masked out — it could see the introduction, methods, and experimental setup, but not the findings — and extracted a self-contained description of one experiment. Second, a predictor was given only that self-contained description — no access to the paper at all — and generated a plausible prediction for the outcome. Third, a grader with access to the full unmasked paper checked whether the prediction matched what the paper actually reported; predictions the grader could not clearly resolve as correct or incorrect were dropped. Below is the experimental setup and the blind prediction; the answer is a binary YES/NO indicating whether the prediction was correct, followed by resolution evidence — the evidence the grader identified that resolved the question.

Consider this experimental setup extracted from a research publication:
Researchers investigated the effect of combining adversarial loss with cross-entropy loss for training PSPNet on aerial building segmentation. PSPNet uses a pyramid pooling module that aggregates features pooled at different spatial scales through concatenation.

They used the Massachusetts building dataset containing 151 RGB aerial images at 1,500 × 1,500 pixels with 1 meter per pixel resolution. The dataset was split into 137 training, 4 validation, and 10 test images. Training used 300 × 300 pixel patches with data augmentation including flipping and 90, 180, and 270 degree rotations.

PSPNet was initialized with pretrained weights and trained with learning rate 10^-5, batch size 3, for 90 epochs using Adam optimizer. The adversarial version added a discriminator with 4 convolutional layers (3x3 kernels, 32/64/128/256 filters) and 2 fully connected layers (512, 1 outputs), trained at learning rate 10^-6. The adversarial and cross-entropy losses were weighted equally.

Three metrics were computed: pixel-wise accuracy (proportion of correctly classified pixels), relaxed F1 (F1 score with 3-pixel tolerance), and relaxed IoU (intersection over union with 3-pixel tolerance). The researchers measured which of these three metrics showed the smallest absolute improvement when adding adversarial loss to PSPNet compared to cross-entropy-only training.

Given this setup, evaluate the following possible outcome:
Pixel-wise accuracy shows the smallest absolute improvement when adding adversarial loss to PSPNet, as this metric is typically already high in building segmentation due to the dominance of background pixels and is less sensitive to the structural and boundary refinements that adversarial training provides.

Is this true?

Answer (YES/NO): YES